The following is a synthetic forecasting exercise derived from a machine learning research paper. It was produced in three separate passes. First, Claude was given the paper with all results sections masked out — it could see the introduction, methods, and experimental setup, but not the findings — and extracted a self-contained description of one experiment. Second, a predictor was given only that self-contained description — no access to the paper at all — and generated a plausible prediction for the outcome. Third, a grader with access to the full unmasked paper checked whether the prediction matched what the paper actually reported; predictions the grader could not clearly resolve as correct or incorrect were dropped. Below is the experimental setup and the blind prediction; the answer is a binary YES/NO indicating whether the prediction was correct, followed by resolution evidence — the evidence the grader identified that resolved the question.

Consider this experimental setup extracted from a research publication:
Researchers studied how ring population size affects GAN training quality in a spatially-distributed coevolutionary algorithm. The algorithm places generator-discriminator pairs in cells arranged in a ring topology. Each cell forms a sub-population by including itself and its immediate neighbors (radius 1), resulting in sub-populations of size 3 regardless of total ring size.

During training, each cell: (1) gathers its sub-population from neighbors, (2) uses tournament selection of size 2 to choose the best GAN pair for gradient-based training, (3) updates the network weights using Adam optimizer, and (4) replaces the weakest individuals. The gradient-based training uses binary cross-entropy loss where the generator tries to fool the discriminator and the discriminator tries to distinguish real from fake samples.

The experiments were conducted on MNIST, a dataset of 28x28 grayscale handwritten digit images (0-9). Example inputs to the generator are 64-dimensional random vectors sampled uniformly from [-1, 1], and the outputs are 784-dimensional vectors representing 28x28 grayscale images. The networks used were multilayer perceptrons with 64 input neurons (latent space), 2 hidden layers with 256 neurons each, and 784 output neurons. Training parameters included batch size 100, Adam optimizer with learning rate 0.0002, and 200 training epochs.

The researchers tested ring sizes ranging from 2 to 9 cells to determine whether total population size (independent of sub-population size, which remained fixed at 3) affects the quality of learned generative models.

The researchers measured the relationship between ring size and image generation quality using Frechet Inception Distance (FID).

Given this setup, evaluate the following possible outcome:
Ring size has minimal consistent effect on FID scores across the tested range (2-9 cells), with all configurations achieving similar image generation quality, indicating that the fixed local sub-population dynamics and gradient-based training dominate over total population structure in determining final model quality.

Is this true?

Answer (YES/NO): NO